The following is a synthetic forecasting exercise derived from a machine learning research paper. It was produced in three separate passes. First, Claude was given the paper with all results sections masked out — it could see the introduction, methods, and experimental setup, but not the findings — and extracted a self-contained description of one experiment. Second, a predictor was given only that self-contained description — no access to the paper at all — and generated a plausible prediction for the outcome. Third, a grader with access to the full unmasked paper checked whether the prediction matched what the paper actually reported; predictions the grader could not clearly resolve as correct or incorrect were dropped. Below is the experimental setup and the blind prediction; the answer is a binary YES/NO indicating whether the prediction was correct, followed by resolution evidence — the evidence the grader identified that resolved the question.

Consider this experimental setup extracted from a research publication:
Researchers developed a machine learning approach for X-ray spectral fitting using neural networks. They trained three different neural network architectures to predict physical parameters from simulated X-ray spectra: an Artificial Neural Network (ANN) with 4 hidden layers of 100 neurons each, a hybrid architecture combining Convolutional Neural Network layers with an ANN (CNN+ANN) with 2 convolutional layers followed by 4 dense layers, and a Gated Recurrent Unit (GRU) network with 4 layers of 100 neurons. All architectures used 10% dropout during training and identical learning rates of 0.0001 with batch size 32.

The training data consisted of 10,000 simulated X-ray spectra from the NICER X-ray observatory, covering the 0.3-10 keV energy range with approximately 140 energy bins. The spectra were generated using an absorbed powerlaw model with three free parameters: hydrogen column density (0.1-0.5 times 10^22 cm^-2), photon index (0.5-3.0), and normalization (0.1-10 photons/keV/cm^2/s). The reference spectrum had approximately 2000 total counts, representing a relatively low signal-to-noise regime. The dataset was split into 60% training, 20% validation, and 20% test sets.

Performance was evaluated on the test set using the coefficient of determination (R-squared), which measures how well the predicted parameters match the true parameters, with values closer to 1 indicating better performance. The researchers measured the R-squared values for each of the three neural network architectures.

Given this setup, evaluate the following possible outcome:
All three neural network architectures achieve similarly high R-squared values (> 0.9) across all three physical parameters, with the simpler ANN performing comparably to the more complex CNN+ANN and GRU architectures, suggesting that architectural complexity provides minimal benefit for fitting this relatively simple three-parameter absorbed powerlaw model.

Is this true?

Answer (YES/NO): NO